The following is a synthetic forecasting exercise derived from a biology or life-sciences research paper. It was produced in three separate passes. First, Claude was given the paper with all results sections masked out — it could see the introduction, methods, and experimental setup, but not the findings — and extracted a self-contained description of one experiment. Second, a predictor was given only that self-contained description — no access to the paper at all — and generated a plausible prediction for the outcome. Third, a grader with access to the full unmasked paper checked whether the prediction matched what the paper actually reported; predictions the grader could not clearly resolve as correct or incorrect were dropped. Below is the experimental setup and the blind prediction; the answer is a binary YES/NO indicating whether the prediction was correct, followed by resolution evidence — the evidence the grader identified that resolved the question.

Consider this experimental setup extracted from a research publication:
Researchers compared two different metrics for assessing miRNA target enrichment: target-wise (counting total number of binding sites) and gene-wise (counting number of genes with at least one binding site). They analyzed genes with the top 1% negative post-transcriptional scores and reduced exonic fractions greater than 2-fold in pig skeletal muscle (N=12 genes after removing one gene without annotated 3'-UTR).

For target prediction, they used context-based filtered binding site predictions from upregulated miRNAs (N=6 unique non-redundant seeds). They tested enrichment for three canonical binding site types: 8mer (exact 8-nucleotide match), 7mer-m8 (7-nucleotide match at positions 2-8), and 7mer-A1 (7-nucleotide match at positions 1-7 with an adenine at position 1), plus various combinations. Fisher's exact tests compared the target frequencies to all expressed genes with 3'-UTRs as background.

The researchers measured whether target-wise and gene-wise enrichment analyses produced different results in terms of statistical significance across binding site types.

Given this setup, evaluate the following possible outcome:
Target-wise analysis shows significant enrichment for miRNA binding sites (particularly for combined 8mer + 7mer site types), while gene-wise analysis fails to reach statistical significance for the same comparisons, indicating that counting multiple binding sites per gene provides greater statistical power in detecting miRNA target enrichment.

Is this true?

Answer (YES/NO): NO